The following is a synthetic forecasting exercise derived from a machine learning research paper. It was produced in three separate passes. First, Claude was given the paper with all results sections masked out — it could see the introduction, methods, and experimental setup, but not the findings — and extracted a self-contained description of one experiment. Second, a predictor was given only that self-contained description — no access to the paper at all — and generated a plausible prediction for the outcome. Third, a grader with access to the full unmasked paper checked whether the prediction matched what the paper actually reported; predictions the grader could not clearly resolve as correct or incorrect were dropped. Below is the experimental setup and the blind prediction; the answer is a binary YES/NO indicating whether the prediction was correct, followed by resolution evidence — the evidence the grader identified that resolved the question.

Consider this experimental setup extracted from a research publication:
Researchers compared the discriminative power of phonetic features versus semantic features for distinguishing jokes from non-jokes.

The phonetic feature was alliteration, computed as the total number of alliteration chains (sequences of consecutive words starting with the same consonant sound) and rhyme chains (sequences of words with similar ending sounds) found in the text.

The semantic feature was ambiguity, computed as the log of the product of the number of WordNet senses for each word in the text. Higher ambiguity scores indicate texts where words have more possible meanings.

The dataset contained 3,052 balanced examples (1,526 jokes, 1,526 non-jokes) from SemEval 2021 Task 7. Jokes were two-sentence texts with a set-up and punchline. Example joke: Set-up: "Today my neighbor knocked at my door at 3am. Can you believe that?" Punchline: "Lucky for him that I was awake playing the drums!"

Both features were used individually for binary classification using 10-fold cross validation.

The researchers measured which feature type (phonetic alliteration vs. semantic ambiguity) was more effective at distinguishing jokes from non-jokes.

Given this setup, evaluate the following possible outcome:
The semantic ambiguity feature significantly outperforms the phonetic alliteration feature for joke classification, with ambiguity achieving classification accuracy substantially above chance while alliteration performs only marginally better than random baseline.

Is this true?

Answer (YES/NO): NO